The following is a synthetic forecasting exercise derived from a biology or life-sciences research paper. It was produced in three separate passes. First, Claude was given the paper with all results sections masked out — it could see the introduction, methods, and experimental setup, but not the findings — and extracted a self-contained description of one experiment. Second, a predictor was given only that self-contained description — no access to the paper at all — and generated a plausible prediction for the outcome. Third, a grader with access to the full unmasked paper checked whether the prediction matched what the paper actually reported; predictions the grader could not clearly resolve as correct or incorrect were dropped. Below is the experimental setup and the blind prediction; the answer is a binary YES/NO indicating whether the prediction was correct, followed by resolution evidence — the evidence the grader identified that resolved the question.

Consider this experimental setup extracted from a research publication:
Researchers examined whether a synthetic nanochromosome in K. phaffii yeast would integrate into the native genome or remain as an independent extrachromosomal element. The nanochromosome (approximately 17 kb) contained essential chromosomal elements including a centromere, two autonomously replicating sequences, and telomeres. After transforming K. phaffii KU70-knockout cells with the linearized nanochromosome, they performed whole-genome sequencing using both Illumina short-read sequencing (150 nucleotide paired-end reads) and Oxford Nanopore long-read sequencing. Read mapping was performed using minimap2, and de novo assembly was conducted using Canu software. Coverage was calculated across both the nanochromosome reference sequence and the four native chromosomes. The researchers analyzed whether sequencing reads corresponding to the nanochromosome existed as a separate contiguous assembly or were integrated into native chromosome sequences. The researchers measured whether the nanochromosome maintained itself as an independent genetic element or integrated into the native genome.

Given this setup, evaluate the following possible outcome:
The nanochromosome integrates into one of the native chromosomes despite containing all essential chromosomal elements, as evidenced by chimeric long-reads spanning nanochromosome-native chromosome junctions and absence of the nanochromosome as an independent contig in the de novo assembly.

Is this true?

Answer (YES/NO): NO